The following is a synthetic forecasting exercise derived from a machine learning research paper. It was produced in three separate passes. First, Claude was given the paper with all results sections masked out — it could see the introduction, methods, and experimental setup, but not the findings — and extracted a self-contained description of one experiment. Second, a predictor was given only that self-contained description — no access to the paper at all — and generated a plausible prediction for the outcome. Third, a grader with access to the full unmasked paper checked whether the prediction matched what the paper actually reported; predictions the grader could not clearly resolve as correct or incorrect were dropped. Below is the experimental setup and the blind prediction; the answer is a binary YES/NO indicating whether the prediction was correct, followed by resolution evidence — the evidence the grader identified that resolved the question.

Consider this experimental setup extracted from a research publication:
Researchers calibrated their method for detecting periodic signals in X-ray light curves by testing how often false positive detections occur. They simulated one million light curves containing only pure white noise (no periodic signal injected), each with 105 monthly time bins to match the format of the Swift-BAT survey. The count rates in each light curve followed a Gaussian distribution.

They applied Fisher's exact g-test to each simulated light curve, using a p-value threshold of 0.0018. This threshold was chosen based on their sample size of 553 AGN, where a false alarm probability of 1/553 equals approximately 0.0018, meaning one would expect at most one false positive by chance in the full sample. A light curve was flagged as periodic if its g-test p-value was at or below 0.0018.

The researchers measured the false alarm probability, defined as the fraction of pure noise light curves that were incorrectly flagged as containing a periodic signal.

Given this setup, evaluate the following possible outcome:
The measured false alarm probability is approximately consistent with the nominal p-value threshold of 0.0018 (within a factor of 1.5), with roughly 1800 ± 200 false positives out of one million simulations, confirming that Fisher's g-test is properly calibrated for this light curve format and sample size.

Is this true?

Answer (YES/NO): YES